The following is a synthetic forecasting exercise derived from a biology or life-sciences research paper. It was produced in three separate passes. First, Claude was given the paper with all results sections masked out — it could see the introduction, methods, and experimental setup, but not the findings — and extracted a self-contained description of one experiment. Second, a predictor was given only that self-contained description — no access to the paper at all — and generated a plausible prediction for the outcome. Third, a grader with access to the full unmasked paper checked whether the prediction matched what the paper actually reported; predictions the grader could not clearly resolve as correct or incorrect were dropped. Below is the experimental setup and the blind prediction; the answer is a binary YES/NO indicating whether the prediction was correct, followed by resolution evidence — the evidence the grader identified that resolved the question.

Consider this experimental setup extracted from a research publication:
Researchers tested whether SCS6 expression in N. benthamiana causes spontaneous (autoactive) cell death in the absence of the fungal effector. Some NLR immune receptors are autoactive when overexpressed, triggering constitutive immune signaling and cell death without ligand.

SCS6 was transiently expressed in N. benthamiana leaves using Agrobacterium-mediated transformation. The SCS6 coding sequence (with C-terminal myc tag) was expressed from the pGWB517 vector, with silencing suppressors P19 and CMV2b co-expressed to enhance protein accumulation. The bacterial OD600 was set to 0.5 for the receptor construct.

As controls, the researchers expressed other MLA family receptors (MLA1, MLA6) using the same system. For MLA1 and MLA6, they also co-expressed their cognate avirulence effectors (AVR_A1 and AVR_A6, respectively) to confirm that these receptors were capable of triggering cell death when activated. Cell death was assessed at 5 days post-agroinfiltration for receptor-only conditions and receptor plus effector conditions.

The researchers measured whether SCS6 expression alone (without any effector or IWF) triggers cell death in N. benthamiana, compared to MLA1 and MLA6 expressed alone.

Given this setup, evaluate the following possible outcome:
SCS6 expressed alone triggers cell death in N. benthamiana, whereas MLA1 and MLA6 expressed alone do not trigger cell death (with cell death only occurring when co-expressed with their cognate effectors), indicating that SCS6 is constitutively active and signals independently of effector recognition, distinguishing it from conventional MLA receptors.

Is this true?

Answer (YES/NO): NO